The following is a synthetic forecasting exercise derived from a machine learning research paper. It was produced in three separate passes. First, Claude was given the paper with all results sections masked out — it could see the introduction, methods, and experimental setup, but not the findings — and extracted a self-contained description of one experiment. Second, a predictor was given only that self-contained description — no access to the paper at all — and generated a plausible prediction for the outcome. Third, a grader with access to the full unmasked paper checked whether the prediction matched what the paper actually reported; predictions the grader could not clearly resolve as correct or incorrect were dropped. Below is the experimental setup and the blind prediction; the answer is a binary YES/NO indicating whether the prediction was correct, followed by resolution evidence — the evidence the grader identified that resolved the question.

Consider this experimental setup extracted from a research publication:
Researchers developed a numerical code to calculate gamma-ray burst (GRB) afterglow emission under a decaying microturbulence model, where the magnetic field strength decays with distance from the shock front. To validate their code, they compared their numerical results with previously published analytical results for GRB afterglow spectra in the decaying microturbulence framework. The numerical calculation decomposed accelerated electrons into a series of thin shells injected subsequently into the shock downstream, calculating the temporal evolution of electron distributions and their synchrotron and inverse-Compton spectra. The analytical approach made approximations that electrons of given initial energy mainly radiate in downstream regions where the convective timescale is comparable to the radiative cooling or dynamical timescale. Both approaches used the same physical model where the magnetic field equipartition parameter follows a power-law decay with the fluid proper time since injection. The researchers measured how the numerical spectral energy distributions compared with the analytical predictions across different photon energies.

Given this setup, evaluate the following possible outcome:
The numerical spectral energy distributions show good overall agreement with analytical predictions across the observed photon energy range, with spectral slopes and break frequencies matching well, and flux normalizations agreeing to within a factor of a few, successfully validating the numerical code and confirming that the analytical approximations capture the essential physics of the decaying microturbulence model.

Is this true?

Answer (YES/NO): YES